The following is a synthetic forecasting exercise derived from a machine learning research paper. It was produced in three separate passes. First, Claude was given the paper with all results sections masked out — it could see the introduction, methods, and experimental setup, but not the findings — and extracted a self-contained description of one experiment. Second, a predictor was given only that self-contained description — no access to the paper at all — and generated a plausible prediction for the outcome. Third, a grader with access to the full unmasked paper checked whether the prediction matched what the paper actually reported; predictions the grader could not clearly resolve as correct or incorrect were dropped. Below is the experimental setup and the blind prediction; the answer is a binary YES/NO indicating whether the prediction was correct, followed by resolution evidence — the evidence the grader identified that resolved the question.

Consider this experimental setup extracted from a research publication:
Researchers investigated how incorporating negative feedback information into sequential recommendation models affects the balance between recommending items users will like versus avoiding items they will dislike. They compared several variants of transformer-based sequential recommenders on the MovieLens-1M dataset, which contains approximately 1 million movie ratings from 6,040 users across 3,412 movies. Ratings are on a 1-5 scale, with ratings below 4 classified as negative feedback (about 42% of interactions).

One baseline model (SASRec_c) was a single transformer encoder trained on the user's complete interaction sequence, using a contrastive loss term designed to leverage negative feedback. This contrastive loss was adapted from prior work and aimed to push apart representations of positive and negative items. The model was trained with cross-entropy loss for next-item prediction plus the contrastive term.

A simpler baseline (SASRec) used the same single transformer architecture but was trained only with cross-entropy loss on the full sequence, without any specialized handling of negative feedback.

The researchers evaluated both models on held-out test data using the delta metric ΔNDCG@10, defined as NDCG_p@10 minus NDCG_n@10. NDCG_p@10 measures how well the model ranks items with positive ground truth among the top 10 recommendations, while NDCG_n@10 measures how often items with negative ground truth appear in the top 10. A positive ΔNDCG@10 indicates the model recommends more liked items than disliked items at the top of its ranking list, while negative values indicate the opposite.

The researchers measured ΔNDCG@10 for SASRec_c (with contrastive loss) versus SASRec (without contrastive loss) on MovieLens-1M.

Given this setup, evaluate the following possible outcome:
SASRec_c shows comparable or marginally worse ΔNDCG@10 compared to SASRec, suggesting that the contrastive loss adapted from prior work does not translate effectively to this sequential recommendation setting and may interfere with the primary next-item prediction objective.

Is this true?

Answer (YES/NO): YES